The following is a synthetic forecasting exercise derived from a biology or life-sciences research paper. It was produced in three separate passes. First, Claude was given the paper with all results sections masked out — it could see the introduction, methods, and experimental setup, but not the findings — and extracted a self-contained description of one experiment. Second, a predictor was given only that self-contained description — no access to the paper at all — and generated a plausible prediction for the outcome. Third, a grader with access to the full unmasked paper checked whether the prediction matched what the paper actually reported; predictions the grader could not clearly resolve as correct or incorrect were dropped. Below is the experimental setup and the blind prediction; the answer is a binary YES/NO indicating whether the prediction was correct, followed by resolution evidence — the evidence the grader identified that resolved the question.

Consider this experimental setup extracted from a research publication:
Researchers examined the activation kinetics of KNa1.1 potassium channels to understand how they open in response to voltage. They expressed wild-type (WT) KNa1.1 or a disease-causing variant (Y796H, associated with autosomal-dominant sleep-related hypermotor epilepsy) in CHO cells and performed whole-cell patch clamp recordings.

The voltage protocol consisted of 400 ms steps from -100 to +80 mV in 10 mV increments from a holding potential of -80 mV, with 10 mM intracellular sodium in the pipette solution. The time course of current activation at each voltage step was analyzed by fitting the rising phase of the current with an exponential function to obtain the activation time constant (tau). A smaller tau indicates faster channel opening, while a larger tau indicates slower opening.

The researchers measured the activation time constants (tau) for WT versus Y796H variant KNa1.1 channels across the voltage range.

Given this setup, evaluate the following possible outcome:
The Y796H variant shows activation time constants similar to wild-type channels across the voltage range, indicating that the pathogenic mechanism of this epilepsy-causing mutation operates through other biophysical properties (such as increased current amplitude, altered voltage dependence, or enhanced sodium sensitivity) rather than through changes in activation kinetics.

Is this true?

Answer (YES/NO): NO